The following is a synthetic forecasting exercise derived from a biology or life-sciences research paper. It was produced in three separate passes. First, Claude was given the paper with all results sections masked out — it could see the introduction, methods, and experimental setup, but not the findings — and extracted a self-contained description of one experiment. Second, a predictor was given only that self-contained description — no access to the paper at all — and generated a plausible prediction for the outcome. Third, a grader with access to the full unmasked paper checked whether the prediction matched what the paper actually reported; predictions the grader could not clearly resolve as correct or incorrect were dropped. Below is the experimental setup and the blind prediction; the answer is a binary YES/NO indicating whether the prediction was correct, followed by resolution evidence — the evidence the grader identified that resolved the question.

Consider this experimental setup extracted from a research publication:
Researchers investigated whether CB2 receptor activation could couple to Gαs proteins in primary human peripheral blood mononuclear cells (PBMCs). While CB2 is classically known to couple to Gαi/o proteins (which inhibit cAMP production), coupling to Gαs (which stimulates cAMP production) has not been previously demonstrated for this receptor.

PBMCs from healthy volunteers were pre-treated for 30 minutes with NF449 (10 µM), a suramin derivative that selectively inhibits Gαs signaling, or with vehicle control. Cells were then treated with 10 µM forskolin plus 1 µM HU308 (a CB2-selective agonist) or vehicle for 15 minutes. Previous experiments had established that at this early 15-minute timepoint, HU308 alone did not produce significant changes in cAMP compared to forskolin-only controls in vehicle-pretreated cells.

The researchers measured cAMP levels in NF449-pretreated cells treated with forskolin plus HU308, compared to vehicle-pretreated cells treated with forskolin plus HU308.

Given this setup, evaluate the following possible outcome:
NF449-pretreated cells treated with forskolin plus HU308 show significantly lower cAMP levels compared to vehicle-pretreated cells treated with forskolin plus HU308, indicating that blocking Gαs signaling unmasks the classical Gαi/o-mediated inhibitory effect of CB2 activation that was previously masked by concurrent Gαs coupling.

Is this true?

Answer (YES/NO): YES